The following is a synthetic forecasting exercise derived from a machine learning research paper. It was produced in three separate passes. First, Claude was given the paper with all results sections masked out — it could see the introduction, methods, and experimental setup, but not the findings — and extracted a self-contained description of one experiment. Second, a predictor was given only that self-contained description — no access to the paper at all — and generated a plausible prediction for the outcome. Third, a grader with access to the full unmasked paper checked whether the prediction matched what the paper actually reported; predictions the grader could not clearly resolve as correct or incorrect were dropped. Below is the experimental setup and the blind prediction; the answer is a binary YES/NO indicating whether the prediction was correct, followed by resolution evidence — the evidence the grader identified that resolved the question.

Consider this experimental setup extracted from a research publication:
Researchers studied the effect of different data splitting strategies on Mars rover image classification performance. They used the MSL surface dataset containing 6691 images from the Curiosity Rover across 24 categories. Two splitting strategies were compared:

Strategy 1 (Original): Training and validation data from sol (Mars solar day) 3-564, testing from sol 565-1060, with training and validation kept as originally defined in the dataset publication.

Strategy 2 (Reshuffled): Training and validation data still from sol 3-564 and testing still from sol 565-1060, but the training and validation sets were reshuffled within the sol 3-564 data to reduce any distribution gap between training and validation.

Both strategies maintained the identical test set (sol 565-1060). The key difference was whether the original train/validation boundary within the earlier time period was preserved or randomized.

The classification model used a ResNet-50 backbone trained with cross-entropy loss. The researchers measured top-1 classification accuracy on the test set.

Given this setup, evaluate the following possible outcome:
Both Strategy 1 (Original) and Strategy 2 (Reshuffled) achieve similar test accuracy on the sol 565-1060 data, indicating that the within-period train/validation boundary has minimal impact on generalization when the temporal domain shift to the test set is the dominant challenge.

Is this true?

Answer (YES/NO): NO